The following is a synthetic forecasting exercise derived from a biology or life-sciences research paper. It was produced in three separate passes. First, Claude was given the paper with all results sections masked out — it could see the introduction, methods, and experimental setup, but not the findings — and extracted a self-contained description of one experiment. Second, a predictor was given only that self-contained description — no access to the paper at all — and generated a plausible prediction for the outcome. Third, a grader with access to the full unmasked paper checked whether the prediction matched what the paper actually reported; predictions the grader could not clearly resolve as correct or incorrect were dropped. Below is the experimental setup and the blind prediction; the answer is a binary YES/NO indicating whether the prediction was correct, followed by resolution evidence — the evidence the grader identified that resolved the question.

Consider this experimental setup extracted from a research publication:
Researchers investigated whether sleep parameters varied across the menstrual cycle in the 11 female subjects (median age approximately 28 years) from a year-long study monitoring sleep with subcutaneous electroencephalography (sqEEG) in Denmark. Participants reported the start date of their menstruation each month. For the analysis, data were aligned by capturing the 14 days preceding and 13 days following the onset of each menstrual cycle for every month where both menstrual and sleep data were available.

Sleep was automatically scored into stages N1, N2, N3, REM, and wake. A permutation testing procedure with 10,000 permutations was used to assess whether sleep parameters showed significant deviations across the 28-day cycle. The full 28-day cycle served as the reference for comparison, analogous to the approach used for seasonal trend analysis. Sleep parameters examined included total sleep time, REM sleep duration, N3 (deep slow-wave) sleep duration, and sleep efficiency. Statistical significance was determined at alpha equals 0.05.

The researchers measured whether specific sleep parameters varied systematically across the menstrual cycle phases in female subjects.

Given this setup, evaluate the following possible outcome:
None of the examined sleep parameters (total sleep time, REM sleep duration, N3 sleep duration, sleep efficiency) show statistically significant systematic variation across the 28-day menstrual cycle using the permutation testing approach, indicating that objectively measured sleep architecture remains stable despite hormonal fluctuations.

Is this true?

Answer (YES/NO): NO